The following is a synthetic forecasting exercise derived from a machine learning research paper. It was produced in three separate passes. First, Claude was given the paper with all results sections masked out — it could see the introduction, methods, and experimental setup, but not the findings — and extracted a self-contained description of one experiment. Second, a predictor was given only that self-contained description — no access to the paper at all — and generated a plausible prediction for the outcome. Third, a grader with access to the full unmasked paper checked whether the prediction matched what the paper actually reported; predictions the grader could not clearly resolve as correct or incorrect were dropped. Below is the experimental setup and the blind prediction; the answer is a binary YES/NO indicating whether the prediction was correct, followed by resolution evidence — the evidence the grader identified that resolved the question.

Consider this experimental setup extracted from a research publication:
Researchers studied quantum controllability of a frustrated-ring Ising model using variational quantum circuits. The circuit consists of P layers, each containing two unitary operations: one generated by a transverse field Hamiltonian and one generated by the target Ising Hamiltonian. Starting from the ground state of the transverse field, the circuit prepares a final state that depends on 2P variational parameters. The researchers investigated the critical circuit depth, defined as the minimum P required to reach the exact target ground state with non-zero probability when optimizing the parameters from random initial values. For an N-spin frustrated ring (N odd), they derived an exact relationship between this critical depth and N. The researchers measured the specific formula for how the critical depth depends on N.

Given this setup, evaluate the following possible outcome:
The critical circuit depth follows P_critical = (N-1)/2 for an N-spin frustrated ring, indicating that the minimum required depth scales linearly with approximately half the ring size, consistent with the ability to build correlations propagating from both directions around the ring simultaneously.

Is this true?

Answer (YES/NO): NO